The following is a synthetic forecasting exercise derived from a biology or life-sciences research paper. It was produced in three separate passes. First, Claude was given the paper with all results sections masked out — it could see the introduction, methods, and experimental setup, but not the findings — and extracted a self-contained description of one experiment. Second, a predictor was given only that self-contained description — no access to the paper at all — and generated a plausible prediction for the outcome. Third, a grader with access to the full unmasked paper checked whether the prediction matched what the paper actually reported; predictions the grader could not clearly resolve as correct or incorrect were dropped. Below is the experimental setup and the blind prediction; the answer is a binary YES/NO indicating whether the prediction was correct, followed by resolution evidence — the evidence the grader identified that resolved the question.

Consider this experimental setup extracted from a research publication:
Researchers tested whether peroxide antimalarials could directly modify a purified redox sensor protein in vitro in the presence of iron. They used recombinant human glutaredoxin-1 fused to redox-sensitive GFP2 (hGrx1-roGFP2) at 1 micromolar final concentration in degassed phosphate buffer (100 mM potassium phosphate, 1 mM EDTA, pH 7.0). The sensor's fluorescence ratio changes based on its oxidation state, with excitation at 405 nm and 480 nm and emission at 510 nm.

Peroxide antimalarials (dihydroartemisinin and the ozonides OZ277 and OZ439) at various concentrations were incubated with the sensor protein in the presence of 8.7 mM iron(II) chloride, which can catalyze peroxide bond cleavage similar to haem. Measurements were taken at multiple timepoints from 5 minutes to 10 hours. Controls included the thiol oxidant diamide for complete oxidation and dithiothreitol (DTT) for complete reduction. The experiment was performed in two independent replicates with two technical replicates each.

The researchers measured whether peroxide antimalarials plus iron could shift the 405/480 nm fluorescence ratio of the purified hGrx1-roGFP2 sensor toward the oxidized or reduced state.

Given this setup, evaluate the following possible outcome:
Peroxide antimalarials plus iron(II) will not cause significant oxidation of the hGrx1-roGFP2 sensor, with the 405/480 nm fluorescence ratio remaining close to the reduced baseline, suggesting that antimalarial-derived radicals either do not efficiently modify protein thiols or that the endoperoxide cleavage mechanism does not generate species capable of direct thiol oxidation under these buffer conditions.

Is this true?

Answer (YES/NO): YES